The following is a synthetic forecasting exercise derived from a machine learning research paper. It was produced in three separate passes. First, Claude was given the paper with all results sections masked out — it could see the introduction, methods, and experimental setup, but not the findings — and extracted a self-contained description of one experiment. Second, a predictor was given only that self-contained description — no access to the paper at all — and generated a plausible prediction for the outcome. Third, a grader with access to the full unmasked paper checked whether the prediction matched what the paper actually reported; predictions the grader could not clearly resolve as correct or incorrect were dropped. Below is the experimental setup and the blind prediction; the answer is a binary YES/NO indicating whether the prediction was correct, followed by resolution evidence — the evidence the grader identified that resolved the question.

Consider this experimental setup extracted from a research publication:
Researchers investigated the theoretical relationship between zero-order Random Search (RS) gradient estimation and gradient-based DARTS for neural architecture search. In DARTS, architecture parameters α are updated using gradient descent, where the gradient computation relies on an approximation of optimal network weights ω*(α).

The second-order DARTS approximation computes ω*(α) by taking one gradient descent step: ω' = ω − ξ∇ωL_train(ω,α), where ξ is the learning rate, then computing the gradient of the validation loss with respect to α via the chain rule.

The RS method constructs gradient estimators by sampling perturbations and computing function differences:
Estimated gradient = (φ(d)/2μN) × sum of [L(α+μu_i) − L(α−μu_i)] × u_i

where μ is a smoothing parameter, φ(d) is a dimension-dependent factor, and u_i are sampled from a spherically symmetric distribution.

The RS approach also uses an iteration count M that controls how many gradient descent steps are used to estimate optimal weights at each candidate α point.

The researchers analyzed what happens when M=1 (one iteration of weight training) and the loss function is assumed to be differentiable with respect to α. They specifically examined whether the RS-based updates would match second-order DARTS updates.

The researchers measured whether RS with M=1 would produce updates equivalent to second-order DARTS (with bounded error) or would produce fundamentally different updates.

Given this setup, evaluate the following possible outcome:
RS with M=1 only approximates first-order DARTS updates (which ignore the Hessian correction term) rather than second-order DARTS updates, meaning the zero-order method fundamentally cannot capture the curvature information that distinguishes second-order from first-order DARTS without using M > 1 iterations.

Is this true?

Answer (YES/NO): NO